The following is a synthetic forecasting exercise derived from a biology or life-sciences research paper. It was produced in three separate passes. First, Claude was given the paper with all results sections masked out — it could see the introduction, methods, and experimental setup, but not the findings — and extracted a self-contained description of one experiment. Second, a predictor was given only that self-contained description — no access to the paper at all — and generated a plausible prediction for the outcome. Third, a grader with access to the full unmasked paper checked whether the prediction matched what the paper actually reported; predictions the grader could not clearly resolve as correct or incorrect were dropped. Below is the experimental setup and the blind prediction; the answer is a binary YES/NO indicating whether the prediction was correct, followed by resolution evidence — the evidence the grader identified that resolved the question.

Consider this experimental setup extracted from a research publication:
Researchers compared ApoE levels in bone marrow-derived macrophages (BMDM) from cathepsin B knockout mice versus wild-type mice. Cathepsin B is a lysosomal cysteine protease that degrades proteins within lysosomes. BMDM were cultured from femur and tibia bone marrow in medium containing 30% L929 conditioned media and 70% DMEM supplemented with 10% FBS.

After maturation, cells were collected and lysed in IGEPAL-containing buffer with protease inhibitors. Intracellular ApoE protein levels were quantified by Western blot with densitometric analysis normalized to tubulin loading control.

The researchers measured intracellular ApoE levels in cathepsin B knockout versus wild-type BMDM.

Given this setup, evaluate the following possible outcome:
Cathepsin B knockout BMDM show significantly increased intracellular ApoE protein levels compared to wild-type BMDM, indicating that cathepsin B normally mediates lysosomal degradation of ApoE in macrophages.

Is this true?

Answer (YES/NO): YES